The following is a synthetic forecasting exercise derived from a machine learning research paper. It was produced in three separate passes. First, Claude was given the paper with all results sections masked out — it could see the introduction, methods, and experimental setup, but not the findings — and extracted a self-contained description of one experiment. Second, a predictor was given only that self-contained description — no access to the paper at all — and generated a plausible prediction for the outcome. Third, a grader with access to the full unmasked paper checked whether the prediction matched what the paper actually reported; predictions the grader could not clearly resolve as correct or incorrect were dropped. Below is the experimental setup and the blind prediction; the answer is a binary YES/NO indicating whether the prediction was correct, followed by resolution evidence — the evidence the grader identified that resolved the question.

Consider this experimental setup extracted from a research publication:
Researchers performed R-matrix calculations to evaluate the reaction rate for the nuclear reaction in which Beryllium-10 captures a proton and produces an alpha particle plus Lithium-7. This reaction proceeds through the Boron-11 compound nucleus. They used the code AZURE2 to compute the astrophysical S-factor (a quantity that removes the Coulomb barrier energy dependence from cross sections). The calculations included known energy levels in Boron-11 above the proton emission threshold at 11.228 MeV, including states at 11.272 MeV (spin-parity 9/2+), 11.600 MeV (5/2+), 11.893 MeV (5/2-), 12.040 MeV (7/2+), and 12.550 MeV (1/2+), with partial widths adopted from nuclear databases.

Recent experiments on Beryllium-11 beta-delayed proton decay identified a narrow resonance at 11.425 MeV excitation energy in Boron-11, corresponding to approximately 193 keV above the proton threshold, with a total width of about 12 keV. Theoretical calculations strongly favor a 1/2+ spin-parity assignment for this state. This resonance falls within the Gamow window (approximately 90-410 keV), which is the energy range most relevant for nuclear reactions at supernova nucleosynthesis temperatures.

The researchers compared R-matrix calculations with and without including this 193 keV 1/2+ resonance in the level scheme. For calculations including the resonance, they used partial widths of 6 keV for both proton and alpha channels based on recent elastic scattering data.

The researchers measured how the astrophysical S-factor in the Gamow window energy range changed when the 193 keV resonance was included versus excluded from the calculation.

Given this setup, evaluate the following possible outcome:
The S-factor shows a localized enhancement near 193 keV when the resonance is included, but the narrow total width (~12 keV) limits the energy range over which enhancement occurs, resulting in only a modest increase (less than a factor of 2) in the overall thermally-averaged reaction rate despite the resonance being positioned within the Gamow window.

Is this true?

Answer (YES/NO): NO